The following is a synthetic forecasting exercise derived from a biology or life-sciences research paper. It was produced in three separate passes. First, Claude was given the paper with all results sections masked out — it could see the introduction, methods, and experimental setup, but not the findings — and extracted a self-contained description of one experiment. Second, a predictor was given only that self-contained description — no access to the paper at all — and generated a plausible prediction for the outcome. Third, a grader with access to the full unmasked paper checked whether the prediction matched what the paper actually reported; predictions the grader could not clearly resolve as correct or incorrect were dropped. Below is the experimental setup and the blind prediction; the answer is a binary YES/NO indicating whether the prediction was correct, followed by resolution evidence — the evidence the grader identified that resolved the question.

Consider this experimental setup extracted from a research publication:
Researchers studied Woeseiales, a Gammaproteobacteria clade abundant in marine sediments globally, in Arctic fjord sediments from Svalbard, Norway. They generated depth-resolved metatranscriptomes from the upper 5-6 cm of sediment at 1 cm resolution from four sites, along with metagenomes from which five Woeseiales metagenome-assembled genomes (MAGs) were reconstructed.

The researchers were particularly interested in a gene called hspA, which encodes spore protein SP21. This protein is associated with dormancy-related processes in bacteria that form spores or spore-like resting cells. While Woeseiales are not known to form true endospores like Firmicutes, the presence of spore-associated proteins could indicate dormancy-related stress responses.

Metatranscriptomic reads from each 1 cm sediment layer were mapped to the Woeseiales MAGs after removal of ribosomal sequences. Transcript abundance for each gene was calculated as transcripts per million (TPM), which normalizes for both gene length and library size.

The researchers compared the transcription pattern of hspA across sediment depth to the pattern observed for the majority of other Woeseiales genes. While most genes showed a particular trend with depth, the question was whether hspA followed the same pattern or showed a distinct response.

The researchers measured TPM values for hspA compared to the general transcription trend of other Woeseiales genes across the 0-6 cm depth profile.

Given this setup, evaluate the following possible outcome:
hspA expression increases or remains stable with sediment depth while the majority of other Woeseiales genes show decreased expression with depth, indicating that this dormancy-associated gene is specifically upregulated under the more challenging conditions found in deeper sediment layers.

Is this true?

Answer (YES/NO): YES